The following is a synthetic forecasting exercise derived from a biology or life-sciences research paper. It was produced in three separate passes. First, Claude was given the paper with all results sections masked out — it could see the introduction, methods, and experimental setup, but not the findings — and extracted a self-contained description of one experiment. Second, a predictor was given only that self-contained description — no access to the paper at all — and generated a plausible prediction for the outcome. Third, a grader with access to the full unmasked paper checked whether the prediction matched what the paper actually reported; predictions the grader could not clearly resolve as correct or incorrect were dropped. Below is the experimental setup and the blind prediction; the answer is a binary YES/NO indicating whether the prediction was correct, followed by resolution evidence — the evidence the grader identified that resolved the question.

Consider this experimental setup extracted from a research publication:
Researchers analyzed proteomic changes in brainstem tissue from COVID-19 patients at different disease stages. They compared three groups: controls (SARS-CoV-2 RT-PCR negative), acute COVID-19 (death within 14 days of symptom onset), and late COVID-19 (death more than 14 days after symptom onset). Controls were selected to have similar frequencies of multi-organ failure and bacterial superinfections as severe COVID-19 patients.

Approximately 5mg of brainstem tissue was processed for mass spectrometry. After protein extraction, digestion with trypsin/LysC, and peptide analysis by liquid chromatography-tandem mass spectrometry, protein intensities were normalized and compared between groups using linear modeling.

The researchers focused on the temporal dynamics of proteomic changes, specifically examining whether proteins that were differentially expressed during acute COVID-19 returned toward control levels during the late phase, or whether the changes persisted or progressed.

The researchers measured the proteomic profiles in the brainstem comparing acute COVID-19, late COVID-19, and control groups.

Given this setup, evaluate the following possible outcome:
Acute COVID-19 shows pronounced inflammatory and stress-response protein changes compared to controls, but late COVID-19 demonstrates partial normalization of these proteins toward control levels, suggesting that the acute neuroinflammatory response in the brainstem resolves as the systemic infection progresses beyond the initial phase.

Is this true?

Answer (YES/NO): YES